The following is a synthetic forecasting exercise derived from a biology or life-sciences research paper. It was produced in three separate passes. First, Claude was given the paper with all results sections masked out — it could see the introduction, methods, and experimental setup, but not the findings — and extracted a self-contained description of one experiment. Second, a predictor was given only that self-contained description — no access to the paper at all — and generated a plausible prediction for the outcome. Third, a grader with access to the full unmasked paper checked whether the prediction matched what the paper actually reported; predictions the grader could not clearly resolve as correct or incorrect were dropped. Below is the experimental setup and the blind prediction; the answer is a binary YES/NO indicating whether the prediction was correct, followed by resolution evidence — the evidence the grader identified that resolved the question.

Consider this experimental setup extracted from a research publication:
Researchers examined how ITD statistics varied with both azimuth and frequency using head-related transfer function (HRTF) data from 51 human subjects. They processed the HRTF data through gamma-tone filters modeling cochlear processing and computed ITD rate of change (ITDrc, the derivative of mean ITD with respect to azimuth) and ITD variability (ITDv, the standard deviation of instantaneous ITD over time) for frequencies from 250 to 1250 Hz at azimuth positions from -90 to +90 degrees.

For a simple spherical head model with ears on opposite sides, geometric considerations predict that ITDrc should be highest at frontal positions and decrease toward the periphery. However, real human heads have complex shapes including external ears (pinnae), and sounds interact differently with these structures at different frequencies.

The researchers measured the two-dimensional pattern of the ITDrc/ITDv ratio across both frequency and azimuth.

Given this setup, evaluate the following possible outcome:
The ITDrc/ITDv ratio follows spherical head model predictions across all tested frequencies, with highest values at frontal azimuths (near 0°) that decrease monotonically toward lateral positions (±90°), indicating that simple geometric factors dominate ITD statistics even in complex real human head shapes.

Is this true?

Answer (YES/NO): NO